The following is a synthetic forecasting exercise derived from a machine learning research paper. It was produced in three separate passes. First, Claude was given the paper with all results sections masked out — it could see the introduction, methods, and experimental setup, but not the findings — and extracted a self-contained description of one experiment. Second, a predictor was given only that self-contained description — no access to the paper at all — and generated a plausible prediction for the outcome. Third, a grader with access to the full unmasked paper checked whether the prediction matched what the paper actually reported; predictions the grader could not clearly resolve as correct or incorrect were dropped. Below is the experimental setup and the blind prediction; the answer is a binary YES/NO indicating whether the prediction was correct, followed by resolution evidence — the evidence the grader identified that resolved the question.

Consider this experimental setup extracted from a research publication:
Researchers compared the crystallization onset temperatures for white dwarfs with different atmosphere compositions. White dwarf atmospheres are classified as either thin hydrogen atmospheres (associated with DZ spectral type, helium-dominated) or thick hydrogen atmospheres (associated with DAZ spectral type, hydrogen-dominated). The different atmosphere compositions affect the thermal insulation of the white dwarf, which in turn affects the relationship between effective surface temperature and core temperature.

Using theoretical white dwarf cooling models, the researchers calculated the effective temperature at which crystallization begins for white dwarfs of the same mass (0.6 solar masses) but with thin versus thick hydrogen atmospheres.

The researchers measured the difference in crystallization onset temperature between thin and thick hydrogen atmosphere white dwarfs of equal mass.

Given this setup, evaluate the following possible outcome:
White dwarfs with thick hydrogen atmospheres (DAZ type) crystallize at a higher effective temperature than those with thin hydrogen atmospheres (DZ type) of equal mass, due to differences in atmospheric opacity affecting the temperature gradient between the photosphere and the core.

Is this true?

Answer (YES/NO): NO